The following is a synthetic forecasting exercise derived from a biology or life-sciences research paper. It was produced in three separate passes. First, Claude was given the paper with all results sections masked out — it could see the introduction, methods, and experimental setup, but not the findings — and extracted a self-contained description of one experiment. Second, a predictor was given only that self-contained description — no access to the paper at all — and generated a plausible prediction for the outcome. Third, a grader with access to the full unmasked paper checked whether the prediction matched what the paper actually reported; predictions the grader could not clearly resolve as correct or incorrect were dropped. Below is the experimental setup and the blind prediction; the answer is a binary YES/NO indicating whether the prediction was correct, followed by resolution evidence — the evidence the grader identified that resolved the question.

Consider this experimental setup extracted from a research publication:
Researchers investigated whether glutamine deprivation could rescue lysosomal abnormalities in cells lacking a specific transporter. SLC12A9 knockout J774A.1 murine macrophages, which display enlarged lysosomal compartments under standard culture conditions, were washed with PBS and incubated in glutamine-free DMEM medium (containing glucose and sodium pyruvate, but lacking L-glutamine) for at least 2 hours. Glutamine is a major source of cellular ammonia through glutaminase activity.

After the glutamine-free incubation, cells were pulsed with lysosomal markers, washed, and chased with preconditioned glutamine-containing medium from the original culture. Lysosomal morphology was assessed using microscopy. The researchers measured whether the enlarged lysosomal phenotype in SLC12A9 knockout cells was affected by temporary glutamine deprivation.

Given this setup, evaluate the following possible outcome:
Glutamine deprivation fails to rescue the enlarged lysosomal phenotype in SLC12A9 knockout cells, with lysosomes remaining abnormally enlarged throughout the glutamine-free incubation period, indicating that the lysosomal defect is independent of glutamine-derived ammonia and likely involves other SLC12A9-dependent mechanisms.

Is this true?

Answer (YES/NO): NO